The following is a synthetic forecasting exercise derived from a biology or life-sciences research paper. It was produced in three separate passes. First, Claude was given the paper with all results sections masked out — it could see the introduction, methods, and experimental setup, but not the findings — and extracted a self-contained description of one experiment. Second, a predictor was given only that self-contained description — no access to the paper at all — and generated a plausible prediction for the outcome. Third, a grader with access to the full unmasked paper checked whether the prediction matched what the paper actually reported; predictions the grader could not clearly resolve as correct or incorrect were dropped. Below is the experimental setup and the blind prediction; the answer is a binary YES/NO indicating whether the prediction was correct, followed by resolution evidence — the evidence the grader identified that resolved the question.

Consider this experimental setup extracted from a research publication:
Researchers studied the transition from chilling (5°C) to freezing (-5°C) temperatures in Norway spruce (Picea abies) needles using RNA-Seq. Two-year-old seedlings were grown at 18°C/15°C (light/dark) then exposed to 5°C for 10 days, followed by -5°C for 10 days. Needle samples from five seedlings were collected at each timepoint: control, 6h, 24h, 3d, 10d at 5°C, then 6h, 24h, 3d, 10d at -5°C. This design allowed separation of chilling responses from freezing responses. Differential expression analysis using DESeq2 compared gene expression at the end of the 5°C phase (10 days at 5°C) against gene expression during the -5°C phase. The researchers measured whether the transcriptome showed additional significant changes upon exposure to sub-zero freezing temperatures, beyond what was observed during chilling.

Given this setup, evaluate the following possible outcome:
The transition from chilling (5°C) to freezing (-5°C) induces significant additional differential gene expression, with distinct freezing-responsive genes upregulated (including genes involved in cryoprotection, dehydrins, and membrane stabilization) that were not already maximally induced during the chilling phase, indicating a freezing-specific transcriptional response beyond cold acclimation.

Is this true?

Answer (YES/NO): NO